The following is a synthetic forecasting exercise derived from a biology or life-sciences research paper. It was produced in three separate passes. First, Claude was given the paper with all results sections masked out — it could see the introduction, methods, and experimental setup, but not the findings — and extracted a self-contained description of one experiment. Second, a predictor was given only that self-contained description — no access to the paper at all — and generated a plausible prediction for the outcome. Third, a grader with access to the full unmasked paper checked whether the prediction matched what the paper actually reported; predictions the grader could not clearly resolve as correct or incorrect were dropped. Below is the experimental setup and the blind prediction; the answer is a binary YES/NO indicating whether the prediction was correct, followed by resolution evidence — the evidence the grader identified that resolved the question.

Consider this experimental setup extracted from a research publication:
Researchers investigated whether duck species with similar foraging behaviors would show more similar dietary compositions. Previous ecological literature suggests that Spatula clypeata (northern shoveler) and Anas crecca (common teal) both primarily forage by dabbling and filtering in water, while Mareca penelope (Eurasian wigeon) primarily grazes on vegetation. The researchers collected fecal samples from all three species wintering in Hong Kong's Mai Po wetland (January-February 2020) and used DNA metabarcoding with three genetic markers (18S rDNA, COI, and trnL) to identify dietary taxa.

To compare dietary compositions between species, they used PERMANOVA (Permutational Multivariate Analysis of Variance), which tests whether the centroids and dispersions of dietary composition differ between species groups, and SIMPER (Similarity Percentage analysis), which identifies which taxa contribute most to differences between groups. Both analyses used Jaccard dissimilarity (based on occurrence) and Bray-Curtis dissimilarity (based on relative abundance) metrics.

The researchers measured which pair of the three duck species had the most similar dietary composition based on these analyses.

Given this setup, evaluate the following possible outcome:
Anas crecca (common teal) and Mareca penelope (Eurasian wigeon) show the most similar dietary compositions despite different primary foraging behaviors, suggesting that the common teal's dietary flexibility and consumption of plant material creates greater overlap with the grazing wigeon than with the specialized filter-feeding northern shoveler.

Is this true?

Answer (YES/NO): NO